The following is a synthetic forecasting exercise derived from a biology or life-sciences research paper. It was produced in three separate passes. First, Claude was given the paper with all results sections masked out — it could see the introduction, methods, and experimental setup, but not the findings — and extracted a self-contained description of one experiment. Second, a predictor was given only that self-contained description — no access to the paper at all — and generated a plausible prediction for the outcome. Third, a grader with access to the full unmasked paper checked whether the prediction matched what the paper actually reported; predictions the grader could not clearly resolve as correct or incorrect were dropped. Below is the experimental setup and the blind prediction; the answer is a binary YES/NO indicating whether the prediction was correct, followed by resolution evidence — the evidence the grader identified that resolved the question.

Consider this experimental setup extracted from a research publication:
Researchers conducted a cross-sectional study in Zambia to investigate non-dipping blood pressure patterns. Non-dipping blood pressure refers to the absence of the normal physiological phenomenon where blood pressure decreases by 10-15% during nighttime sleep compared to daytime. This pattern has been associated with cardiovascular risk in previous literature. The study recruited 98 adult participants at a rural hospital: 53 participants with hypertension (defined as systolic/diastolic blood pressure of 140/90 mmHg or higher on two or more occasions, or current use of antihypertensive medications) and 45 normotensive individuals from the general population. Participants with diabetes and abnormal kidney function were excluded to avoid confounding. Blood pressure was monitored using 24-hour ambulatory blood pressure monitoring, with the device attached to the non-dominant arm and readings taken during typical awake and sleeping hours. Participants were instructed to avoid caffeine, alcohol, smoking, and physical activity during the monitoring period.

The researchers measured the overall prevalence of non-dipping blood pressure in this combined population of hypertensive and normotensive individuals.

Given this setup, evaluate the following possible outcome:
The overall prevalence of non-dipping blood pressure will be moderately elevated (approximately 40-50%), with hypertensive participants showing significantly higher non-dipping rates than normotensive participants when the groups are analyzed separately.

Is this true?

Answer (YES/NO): NO